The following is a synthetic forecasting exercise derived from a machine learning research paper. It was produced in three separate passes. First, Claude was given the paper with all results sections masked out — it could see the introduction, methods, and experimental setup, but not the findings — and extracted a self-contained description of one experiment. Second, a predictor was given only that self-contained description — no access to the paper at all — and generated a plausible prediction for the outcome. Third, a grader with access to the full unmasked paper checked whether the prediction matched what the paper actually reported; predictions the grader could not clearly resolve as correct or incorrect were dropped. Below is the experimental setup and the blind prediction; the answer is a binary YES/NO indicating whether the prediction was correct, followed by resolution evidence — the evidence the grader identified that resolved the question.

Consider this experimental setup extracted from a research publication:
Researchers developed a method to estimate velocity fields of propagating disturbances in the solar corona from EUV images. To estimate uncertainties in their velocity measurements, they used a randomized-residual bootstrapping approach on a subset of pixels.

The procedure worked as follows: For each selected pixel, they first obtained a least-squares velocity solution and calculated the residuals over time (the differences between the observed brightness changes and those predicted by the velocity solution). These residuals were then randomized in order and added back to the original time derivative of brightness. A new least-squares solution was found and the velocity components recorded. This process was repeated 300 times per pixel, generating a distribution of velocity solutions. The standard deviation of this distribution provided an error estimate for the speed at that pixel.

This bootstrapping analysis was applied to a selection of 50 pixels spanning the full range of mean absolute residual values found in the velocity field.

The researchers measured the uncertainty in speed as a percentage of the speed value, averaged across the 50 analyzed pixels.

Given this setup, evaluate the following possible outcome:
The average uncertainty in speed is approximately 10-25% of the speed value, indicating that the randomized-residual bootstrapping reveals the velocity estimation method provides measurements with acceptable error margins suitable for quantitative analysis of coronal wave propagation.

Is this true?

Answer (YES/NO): NO